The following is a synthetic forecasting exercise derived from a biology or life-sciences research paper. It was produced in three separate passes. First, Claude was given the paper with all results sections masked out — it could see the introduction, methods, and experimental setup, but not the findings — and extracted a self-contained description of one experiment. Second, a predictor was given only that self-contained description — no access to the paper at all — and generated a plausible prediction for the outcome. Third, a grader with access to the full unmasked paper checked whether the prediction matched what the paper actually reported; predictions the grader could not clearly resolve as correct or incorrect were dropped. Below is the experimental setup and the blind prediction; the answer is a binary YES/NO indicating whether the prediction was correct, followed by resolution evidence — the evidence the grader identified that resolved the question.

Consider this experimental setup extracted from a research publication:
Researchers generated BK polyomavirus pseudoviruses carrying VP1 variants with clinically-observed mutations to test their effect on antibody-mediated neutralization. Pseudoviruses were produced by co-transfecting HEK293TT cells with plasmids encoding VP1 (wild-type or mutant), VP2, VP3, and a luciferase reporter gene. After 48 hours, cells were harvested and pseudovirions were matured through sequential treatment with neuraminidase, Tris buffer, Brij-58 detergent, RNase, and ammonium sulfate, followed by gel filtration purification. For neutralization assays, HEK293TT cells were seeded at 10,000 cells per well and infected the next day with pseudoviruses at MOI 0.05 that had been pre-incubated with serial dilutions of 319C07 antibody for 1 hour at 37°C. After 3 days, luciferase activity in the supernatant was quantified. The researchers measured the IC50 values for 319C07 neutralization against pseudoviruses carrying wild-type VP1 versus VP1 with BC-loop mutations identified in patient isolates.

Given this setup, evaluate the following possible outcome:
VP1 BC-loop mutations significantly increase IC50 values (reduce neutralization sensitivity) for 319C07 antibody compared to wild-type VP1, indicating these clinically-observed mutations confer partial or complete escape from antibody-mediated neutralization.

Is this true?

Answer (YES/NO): YES